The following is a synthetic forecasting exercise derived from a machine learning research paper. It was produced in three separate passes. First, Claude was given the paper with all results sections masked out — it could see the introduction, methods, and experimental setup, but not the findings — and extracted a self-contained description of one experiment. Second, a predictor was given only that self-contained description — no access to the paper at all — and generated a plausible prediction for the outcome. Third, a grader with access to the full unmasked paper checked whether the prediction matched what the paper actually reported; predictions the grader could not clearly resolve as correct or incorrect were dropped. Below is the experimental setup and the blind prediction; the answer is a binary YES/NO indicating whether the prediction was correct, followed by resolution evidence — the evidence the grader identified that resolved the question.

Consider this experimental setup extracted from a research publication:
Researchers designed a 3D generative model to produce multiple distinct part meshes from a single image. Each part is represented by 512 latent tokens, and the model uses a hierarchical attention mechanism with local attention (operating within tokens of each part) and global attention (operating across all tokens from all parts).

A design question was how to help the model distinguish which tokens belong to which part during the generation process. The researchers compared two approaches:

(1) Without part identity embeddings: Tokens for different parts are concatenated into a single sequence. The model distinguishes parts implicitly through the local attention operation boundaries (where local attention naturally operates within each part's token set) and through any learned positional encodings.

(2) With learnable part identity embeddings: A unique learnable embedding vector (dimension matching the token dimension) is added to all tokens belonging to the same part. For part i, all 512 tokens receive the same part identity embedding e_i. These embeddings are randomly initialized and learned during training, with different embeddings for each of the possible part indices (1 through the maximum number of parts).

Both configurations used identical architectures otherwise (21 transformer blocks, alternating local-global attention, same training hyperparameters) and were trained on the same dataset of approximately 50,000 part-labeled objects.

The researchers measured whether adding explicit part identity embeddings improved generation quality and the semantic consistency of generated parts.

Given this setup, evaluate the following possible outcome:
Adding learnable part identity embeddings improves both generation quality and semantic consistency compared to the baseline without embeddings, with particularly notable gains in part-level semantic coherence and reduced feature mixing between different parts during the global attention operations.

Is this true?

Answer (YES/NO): YES